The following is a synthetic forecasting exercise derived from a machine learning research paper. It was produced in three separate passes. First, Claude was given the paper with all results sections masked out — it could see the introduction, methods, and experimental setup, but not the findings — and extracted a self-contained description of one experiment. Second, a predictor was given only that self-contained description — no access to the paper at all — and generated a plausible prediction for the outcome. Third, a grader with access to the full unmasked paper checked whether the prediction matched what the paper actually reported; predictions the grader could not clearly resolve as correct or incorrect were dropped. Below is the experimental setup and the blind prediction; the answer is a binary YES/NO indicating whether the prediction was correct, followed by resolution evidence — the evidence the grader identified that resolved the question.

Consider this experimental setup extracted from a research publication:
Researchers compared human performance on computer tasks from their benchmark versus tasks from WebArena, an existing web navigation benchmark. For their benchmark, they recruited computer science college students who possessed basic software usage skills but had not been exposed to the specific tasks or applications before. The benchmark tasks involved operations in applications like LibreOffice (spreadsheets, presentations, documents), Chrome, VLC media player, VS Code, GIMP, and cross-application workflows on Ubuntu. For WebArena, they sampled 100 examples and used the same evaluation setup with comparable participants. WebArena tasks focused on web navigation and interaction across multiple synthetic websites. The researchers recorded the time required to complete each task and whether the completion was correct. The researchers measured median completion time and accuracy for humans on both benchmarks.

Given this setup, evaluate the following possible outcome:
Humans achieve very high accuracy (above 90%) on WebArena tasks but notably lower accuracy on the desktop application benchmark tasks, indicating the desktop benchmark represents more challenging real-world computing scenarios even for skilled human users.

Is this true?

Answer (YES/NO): NO